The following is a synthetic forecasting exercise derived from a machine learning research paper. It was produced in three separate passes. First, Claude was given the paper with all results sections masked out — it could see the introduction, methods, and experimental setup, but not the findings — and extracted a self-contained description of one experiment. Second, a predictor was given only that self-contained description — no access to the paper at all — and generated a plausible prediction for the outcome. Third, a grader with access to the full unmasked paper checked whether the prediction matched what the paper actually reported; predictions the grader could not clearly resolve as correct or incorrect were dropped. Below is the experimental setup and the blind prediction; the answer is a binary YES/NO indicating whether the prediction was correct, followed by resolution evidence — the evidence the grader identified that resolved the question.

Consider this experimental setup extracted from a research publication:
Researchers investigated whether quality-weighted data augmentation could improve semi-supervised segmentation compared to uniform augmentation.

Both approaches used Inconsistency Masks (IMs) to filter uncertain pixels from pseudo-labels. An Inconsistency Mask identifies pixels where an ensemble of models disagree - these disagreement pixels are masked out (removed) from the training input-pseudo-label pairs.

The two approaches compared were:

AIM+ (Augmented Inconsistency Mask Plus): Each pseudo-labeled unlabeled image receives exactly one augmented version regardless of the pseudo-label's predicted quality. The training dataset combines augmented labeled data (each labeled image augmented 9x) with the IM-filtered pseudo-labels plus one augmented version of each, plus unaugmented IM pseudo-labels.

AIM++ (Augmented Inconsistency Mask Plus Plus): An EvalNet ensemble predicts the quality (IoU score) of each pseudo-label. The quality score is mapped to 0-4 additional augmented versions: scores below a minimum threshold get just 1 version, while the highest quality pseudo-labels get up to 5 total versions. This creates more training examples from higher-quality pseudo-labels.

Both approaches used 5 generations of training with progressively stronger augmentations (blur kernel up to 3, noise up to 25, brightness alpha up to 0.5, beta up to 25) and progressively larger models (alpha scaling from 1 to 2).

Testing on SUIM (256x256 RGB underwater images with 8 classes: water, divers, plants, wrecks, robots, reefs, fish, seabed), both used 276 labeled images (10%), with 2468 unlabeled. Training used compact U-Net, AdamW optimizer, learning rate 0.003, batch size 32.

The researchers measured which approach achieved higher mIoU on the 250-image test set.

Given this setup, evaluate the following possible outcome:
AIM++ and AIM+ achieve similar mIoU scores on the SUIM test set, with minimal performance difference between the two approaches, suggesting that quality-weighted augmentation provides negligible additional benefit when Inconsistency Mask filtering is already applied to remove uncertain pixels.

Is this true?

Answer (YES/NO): YES